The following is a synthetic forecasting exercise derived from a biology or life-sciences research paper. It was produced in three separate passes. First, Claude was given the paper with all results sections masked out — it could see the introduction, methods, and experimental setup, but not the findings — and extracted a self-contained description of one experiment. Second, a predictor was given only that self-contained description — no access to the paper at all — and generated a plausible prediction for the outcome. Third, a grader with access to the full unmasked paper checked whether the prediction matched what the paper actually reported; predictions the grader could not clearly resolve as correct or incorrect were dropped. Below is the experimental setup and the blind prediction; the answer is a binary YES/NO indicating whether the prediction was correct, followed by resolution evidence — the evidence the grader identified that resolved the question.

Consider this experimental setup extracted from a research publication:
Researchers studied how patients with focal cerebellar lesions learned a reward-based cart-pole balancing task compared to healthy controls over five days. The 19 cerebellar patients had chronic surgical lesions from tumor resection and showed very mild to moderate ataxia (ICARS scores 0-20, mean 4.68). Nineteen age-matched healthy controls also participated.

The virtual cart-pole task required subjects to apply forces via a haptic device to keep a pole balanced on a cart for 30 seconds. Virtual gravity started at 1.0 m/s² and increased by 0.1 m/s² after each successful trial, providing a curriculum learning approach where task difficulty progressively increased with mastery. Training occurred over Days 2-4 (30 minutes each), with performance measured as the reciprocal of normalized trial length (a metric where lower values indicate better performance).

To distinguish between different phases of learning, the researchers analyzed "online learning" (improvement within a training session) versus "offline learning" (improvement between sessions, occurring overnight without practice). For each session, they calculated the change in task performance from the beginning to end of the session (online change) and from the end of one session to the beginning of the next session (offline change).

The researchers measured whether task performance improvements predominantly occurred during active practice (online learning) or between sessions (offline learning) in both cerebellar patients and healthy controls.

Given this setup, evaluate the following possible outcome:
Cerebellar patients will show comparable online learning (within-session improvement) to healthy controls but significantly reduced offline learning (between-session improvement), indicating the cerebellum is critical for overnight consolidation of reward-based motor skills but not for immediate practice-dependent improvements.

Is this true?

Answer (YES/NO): NO